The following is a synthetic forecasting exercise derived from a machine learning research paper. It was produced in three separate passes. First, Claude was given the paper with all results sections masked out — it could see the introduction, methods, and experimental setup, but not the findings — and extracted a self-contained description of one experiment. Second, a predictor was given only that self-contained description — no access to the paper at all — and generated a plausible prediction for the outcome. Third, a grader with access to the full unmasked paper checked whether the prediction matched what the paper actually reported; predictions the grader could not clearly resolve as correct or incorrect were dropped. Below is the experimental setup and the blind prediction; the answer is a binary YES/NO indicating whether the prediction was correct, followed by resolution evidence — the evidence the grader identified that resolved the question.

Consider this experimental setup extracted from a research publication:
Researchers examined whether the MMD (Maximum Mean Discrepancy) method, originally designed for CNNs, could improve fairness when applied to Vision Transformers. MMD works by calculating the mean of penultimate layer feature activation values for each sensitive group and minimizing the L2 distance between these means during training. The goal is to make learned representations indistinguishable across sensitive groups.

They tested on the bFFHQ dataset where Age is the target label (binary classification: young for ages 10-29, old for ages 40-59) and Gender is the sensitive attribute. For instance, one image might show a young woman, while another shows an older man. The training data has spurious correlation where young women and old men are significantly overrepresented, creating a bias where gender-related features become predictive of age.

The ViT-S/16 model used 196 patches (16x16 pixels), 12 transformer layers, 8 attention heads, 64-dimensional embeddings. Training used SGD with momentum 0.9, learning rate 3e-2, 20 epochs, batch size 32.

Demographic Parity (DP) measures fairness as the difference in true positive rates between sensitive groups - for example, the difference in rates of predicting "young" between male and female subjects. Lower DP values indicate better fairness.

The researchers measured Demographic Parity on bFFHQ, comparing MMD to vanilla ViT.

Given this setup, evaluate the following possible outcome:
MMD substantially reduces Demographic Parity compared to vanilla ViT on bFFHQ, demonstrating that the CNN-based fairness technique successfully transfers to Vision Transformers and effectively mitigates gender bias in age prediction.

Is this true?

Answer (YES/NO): YES